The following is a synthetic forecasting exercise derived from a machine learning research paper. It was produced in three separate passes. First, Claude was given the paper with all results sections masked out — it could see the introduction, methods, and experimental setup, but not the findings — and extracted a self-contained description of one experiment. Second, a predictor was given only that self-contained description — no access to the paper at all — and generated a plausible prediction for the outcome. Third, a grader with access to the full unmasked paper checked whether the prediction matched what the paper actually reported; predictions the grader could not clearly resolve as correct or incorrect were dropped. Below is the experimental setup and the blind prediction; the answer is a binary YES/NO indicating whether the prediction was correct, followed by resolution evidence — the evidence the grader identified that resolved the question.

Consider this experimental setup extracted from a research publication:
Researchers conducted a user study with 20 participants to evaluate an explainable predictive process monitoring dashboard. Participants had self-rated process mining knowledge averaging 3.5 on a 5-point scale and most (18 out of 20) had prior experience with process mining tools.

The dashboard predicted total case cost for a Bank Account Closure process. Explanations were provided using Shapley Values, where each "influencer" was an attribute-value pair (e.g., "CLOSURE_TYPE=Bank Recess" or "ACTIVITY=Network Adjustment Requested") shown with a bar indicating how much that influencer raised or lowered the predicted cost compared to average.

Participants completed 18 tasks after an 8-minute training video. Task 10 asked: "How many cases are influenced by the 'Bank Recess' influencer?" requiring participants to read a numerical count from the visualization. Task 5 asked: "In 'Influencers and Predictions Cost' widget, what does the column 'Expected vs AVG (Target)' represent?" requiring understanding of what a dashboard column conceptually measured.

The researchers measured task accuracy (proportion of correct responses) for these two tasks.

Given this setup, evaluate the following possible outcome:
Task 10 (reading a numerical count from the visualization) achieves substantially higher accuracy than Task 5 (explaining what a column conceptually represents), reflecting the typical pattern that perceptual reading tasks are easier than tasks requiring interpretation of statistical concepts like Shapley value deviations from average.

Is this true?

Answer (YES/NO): YES